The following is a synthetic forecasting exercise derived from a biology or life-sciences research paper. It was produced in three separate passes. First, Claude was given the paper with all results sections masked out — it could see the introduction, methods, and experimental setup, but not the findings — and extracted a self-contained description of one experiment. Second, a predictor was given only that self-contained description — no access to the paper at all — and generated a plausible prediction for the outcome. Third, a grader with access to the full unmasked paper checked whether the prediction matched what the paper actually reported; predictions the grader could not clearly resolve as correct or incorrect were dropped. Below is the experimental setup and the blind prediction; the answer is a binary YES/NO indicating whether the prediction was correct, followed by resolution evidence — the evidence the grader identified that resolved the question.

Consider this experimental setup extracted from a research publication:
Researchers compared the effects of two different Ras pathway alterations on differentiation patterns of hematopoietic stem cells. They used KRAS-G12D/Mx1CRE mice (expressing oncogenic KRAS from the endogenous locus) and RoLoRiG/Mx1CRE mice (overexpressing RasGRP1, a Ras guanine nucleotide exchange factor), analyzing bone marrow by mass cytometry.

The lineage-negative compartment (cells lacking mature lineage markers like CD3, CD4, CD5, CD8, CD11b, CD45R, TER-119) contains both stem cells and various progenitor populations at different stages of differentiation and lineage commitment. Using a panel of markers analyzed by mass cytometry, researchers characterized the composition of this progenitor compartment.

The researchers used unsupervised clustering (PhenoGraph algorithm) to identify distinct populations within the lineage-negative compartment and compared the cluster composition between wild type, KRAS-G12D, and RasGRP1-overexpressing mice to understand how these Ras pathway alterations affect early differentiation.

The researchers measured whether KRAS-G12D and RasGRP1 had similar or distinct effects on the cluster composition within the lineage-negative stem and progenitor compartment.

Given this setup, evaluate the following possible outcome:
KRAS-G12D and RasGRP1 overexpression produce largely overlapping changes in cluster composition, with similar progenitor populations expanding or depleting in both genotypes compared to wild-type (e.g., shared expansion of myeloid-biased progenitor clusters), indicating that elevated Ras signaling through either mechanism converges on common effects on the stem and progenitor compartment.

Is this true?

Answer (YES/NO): NO